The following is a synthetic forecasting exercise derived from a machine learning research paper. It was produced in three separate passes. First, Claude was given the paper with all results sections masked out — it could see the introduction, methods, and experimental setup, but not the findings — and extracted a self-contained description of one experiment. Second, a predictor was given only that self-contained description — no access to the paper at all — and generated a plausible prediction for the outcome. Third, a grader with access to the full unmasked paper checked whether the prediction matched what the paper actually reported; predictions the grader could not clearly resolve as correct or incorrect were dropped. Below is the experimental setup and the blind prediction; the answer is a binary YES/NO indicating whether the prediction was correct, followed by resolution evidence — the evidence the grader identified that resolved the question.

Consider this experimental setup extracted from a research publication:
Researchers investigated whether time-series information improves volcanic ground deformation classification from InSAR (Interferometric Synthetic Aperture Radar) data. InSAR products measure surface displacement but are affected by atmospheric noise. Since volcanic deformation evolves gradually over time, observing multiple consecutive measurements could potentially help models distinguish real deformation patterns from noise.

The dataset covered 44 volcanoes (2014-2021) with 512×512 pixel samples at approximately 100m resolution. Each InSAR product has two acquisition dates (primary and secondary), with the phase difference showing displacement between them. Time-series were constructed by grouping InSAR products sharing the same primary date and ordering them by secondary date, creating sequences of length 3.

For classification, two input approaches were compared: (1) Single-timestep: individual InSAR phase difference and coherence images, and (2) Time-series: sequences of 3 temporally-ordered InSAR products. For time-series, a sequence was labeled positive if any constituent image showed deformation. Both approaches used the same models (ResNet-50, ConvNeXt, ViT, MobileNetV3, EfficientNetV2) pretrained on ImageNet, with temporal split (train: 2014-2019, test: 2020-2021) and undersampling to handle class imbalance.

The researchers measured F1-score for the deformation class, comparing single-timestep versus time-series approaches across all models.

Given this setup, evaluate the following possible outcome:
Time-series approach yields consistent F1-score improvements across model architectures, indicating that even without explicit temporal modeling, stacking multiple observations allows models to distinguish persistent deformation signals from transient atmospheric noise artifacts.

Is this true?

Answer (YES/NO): NO